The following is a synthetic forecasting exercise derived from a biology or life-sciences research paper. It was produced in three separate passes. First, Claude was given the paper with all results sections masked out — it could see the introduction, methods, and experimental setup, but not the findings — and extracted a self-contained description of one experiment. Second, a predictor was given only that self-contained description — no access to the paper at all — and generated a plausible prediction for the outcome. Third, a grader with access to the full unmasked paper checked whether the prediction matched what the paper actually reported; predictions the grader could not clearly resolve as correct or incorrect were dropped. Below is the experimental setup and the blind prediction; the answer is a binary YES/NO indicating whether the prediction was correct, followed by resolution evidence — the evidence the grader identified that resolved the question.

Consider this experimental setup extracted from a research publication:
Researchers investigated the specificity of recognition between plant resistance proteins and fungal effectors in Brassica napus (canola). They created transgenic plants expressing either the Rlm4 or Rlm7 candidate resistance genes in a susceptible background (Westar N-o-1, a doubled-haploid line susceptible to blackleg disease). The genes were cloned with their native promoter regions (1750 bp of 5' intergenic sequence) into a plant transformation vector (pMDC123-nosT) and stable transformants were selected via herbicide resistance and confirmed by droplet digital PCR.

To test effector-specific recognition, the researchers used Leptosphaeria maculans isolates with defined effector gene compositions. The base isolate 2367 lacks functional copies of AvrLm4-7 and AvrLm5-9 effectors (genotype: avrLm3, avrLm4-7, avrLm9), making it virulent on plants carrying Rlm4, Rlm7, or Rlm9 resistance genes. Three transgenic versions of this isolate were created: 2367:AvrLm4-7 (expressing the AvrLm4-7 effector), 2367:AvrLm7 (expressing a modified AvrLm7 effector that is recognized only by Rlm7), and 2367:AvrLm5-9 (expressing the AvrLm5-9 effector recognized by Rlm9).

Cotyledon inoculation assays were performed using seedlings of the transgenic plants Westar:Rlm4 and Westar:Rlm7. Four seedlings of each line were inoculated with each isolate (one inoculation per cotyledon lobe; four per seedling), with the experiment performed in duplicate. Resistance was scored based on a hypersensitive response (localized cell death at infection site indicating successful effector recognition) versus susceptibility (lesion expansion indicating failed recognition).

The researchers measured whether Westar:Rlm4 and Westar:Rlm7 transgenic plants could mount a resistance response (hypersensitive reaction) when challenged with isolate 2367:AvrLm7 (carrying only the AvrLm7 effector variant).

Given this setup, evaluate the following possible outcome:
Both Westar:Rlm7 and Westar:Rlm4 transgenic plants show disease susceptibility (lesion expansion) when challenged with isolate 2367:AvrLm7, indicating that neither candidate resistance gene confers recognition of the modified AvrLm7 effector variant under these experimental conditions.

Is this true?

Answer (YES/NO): NO